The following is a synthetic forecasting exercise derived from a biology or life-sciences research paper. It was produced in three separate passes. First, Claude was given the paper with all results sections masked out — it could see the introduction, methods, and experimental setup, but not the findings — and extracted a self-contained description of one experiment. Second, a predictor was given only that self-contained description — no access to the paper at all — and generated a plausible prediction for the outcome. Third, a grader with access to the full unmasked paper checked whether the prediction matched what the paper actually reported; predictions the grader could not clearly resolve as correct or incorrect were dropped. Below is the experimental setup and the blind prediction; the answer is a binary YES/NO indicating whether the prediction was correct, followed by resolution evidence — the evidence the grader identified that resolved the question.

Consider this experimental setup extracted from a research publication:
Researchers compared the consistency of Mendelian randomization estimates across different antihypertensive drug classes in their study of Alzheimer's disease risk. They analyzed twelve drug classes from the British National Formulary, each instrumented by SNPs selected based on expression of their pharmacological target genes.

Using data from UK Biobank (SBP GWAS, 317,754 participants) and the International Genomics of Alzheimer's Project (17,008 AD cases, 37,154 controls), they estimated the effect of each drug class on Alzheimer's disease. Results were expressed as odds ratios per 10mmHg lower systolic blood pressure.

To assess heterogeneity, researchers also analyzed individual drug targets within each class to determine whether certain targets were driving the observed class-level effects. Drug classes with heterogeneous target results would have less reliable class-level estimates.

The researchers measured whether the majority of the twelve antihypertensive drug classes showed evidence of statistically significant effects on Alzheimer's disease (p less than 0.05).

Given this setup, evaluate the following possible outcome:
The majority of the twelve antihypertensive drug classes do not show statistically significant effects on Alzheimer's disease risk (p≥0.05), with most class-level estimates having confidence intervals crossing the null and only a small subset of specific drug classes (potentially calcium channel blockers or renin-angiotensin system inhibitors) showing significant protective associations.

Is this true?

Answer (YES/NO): NO